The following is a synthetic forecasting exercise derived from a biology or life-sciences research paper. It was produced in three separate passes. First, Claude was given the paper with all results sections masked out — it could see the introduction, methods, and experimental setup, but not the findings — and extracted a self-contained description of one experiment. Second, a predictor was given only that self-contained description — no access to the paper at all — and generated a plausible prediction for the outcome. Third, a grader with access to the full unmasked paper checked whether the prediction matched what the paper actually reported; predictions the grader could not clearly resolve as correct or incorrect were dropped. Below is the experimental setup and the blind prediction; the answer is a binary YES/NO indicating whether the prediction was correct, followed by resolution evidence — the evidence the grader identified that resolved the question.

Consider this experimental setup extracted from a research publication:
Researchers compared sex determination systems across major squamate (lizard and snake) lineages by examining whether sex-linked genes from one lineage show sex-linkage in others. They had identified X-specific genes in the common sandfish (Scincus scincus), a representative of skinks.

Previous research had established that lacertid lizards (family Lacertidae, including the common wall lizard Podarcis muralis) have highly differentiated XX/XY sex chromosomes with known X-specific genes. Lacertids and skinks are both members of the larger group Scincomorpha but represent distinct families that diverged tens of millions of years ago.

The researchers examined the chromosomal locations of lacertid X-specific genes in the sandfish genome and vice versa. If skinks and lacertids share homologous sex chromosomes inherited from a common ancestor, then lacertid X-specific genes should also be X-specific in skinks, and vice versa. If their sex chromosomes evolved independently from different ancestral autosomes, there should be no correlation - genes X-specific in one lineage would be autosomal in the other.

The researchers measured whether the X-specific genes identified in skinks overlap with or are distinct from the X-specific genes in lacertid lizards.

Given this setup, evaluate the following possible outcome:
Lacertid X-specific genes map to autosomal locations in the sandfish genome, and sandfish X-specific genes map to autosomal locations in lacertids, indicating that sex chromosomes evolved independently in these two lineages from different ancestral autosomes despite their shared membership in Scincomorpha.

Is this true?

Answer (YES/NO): YES